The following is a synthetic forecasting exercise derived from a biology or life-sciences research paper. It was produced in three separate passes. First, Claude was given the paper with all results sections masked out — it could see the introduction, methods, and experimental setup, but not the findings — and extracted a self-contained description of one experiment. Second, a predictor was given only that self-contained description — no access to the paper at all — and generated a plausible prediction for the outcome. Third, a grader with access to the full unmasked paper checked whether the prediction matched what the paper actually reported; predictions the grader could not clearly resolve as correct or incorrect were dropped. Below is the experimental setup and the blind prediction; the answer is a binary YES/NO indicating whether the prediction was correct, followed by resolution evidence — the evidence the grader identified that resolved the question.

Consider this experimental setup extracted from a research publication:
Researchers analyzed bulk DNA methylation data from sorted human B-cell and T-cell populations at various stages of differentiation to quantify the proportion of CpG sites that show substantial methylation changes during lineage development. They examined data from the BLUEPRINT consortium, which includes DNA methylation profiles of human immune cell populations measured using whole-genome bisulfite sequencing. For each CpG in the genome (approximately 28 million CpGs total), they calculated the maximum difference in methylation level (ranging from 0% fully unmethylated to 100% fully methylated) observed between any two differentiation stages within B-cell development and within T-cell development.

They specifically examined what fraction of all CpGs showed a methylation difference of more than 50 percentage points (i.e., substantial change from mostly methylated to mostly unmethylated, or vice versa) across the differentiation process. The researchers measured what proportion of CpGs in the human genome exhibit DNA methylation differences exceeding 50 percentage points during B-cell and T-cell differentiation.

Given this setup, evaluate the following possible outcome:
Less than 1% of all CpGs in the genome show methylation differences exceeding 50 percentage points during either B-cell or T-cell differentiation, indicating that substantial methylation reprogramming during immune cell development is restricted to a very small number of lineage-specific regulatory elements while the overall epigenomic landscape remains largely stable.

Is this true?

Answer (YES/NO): NO